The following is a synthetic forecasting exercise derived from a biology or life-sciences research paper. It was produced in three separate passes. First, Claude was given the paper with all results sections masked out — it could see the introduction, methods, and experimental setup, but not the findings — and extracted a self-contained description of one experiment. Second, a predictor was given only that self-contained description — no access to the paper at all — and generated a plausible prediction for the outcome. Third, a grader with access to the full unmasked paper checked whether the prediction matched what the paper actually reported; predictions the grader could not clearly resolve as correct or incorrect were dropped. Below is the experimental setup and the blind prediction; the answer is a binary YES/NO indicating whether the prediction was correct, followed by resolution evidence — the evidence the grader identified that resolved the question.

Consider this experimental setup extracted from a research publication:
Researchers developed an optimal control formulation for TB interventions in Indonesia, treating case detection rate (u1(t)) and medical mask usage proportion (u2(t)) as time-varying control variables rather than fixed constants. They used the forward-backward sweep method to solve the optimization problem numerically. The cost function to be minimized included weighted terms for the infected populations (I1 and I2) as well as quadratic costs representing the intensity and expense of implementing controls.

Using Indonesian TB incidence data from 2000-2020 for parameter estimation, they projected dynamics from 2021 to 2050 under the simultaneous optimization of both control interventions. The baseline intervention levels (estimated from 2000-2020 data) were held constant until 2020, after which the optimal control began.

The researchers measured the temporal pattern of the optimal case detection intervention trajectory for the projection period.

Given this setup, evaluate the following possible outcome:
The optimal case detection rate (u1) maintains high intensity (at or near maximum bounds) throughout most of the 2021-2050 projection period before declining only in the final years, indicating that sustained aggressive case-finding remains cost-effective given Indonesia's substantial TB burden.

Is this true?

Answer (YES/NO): NO